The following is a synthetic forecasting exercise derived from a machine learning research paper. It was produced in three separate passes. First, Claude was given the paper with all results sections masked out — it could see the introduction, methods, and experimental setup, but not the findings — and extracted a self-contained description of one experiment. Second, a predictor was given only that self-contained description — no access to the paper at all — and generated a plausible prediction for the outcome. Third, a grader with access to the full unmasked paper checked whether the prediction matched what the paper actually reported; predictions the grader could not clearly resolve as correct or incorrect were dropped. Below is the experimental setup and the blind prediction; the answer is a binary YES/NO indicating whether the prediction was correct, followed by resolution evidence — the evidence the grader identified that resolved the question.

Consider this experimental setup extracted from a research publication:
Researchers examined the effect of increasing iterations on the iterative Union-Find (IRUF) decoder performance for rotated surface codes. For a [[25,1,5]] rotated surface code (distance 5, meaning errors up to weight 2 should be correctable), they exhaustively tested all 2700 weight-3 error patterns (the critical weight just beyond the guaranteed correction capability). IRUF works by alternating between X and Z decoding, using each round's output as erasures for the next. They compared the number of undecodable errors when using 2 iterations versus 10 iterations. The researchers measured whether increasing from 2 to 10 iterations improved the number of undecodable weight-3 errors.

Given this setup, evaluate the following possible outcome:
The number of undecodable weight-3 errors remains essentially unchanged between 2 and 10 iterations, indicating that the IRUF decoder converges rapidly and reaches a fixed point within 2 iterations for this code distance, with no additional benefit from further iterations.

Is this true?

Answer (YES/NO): YES